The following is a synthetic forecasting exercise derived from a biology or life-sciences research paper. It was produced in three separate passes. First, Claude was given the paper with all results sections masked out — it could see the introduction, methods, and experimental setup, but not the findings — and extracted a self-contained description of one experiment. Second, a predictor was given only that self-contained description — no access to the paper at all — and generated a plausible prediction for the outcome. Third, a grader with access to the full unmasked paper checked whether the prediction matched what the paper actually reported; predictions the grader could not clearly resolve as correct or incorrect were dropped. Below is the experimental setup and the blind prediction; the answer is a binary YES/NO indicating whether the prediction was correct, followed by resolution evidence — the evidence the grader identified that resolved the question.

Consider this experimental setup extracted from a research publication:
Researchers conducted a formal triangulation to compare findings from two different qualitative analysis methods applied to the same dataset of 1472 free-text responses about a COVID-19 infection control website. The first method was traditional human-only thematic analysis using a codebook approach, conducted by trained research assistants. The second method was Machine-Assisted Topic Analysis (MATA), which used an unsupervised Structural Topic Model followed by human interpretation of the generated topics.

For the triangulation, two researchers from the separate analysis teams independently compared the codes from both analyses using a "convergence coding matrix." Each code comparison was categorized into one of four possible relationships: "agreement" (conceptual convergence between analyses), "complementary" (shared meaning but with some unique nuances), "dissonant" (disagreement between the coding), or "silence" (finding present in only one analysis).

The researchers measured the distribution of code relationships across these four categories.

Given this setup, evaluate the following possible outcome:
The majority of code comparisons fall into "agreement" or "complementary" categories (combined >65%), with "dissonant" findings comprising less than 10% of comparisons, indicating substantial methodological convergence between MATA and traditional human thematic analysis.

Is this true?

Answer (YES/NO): YES